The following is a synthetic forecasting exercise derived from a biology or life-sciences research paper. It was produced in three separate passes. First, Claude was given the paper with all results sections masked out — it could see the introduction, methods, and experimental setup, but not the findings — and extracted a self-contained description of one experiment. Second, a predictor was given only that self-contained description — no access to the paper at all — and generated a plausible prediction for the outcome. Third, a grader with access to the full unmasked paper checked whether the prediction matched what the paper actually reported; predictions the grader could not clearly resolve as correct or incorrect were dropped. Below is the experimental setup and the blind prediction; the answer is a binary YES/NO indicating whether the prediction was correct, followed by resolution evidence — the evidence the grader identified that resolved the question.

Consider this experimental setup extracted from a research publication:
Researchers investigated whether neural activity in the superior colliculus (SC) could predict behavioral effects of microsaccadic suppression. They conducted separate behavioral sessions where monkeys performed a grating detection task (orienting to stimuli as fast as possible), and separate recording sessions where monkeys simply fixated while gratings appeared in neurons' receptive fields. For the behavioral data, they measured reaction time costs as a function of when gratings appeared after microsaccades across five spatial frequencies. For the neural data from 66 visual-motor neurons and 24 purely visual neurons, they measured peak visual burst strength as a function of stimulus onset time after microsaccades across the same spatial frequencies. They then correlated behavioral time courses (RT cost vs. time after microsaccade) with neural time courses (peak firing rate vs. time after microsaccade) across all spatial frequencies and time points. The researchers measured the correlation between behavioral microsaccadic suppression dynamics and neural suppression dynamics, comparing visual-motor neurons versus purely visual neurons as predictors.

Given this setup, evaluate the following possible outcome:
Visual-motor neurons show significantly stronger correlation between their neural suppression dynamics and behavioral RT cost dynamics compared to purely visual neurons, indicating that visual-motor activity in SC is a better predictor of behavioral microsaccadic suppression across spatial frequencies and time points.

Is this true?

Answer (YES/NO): YES